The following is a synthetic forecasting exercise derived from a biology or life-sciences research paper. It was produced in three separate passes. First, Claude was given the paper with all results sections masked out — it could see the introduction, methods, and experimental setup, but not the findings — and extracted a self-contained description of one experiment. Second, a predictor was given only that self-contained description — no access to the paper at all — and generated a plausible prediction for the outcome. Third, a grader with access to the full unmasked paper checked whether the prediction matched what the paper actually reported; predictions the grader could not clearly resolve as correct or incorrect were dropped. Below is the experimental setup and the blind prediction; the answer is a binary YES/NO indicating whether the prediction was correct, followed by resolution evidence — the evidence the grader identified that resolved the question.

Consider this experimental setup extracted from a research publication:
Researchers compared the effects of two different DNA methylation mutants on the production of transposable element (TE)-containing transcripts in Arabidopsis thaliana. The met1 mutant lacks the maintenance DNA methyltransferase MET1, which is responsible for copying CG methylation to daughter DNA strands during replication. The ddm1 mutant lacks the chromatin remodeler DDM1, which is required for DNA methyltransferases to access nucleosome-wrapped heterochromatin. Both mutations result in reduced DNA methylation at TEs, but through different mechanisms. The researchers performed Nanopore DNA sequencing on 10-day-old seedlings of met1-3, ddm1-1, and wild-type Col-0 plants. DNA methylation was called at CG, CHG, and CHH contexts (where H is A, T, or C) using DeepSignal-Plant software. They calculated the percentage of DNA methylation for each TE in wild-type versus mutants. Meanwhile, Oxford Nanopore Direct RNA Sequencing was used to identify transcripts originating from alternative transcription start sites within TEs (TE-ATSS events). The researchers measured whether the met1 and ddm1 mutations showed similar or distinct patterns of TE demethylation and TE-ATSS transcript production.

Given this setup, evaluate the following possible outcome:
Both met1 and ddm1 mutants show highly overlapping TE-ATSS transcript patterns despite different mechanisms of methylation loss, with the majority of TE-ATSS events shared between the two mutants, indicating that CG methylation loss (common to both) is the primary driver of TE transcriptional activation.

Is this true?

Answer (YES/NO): NO